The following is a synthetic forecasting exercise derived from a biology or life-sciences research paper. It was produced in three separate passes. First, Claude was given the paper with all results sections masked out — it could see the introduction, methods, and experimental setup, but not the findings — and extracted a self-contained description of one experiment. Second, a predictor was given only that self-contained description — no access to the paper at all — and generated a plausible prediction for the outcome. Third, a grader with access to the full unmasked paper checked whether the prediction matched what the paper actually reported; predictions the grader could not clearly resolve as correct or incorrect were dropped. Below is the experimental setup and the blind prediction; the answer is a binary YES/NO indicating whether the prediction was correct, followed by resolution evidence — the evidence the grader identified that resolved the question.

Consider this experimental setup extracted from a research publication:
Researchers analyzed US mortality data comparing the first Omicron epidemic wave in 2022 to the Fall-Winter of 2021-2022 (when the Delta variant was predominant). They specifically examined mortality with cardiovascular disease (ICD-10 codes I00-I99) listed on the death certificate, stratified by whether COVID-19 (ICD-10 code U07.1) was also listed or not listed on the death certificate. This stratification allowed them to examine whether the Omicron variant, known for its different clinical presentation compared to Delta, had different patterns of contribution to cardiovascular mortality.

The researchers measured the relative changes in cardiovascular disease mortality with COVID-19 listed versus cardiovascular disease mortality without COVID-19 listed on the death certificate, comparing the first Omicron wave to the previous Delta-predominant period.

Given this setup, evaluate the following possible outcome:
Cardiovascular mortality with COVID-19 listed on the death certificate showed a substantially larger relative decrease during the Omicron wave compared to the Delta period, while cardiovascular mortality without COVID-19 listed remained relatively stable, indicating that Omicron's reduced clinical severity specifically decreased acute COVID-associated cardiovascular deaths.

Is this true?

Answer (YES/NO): NO